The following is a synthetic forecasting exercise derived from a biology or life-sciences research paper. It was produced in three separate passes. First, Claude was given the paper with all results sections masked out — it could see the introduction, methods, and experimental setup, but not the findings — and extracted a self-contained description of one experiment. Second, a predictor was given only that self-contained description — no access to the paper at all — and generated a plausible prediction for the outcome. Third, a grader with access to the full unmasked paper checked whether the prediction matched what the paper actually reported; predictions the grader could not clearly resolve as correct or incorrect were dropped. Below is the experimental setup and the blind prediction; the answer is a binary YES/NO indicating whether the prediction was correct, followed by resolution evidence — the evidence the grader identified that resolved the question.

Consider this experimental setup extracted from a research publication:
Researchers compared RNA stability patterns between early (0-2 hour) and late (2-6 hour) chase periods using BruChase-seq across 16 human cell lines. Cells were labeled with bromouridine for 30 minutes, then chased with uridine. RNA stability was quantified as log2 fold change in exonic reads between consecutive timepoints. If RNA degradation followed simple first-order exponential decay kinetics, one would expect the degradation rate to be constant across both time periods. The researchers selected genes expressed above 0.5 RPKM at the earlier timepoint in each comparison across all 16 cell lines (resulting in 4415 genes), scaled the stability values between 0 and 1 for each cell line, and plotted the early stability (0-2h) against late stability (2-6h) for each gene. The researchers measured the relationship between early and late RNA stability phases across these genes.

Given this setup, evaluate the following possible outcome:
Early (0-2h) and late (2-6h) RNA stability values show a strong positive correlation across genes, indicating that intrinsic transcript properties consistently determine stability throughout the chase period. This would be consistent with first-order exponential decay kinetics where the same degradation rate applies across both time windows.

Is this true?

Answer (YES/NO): NO